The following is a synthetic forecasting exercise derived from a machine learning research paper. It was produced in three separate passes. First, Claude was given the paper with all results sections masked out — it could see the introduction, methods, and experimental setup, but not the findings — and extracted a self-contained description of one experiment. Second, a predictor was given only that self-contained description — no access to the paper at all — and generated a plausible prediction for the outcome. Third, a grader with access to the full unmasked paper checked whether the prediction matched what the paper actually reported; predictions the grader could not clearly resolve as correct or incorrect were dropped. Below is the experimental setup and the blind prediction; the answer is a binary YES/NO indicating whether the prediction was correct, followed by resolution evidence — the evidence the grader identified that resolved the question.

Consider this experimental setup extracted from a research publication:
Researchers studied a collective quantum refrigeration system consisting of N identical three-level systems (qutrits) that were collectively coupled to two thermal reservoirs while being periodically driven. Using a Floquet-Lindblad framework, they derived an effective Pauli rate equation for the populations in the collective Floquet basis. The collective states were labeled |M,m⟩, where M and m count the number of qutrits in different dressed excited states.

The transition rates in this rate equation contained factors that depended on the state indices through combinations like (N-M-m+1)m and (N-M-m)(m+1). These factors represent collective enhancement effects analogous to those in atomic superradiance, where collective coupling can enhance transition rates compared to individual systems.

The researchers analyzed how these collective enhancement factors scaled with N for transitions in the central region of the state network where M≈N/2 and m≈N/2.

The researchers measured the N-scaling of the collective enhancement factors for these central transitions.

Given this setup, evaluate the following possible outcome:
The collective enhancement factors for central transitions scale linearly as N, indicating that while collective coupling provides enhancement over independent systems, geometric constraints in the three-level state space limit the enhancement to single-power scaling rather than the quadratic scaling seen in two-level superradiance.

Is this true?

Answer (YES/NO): NO